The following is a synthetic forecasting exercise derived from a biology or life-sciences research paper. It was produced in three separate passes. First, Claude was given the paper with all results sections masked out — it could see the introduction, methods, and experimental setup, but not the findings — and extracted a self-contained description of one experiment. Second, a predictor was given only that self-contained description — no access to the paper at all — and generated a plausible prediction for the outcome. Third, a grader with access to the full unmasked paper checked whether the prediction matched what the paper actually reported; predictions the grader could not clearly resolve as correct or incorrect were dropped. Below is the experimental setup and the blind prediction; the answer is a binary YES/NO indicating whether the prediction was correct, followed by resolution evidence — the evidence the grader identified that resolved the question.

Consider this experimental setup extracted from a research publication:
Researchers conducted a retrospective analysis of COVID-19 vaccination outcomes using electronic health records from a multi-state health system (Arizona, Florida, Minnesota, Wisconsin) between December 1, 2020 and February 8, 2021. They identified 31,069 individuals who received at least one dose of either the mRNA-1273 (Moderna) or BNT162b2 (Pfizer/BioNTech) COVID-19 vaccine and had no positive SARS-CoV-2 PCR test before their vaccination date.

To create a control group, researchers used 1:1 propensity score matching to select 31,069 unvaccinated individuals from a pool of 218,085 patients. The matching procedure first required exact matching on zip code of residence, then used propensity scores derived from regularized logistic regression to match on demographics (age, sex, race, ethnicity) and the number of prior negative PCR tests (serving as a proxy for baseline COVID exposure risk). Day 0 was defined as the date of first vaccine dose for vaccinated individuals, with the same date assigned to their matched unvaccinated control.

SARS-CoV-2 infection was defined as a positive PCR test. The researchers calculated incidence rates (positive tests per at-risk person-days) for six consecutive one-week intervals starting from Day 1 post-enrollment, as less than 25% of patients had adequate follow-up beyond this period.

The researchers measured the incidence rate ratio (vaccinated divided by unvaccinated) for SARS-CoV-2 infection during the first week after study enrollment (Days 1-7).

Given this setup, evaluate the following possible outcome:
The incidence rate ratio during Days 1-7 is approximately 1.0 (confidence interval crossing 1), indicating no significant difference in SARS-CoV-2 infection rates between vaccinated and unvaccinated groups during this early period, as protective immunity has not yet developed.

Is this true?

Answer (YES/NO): NO